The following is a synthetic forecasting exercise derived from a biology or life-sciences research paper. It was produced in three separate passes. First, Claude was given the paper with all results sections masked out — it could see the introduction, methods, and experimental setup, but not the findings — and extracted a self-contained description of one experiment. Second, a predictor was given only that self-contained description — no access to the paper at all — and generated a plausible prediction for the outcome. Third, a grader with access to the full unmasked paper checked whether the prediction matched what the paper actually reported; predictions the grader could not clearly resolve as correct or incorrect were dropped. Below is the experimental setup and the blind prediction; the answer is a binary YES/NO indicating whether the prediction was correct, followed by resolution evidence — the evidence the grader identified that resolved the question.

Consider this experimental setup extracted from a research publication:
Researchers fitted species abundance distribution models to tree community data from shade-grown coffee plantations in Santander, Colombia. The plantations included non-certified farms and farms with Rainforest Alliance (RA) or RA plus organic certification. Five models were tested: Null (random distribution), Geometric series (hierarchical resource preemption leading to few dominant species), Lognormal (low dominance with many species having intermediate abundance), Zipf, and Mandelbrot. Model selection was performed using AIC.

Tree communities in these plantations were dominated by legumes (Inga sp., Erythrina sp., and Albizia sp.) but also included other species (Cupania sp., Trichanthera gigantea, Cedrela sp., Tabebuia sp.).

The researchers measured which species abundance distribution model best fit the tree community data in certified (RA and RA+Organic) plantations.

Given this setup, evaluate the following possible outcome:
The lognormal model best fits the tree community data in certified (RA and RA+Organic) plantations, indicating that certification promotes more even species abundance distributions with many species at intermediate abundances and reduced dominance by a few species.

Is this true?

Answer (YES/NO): YES